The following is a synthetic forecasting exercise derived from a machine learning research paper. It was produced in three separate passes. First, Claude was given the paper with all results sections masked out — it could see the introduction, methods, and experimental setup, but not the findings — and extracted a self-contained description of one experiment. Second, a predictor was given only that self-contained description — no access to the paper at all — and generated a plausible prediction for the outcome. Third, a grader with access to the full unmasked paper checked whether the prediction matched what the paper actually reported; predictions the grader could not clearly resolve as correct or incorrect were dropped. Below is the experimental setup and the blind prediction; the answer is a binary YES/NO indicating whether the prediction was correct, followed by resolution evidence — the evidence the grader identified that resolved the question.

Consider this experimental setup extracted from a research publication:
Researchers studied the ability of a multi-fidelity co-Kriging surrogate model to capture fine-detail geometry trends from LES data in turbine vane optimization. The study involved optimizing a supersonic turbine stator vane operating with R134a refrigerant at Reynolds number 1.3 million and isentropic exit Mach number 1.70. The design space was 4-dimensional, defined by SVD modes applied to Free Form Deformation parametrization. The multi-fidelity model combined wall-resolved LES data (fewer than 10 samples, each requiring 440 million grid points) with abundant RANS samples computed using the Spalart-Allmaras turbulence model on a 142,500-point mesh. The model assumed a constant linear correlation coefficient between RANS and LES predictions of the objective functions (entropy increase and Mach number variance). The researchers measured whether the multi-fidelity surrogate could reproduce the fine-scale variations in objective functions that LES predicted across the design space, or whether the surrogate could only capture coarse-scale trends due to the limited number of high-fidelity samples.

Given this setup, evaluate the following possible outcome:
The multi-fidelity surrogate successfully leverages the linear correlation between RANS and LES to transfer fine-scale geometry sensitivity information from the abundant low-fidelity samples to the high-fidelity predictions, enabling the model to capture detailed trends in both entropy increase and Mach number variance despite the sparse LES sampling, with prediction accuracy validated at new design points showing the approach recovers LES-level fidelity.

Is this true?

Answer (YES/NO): NO